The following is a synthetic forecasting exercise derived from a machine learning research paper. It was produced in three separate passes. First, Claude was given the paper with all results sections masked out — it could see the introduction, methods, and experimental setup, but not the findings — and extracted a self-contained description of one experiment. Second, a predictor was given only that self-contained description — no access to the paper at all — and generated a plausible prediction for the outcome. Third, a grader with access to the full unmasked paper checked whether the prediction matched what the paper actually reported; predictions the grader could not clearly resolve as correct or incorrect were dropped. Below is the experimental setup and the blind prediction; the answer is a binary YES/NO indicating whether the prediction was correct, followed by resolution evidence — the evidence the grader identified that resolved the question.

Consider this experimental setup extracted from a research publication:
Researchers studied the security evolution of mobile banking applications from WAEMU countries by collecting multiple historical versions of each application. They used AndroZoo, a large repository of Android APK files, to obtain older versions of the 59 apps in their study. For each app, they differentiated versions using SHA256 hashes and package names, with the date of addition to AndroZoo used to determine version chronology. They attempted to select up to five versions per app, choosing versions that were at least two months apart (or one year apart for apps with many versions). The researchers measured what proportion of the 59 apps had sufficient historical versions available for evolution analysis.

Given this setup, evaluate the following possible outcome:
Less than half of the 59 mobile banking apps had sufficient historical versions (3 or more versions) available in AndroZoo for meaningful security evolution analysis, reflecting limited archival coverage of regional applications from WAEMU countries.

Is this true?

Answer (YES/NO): NO